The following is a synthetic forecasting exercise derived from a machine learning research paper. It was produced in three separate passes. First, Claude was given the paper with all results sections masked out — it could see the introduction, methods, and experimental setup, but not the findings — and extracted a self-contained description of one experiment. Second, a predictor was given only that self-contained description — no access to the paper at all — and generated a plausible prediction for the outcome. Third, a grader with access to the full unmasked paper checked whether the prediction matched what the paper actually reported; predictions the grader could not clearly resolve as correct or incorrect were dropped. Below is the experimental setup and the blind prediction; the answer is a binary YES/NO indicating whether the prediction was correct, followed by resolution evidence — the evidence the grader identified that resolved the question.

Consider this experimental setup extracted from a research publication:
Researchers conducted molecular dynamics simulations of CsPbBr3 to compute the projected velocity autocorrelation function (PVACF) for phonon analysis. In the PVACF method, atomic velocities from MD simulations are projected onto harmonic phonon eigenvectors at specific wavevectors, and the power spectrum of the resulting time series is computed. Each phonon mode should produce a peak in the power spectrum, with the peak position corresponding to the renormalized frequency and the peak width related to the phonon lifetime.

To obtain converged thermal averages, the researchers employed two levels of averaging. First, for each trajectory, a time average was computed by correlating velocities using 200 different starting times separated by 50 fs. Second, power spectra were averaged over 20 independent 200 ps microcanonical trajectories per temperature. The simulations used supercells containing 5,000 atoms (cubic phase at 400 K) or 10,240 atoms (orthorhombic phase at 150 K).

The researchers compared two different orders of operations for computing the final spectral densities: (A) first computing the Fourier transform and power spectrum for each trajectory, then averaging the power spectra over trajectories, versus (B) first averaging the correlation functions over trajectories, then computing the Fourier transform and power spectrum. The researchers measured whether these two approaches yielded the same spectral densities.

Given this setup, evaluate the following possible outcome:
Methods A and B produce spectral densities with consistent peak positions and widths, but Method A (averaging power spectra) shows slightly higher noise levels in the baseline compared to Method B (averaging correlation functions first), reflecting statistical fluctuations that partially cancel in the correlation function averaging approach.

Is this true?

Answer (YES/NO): NO